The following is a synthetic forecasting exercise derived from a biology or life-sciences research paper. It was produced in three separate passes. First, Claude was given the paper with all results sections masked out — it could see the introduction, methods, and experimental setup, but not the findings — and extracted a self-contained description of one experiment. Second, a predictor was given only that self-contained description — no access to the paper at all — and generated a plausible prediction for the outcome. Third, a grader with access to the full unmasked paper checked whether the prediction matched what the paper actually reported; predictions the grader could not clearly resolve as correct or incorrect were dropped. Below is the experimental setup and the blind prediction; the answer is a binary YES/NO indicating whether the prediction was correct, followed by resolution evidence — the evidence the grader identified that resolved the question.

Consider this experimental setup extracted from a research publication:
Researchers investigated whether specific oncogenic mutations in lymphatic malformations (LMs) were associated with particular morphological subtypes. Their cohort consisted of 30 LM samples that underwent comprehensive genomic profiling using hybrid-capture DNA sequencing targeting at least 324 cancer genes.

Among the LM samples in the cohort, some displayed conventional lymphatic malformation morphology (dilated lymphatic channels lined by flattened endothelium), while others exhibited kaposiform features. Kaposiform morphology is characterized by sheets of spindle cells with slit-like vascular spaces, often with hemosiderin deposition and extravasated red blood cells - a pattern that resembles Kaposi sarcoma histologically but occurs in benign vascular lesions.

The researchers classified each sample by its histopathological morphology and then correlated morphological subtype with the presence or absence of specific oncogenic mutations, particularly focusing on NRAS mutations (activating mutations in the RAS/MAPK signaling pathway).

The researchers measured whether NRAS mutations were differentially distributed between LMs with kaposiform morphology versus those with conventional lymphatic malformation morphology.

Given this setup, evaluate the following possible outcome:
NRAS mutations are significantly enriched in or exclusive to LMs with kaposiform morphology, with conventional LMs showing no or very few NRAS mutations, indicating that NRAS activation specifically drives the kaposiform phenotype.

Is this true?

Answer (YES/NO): YES